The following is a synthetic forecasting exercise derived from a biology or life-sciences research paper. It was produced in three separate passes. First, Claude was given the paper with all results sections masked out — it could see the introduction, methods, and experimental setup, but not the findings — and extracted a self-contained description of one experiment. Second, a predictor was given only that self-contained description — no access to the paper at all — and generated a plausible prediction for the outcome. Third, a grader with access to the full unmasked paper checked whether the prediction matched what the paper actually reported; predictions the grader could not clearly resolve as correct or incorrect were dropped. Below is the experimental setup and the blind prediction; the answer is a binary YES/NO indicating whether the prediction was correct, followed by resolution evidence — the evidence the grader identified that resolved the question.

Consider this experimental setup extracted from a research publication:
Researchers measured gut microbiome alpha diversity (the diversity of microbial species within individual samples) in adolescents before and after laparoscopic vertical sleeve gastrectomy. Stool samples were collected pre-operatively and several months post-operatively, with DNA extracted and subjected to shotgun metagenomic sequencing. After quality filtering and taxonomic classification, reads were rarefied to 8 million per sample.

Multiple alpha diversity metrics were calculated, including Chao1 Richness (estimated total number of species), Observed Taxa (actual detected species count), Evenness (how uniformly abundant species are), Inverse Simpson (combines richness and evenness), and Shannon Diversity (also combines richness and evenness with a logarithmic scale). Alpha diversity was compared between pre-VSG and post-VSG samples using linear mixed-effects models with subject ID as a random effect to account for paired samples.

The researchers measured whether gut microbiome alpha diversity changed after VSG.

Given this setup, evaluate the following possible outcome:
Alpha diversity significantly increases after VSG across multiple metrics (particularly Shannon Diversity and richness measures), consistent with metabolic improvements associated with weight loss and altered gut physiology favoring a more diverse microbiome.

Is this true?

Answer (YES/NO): NO